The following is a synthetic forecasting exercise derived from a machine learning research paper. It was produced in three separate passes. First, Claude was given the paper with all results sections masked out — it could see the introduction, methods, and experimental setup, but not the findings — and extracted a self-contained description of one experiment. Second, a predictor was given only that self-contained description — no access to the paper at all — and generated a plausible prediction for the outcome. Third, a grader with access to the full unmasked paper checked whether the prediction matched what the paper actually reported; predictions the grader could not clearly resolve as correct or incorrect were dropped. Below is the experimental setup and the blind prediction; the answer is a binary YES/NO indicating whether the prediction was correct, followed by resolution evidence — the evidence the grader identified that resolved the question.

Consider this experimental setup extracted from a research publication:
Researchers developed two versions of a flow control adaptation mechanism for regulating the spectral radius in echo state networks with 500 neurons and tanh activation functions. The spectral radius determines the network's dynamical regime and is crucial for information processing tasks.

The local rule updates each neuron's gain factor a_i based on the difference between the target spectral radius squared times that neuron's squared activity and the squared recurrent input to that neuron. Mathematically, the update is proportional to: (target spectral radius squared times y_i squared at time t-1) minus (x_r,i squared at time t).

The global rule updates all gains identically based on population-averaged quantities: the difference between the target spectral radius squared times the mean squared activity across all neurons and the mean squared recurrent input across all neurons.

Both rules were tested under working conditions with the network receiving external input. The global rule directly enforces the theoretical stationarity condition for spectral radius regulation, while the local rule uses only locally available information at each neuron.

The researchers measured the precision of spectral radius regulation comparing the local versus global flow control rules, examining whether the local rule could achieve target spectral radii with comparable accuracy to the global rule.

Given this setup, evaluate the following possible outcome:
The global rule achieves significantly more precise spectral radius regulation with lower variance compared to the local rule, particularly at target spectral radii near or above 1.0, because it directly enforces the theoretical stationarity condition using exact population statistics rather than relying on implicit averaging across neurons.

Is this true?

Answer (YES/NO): NO